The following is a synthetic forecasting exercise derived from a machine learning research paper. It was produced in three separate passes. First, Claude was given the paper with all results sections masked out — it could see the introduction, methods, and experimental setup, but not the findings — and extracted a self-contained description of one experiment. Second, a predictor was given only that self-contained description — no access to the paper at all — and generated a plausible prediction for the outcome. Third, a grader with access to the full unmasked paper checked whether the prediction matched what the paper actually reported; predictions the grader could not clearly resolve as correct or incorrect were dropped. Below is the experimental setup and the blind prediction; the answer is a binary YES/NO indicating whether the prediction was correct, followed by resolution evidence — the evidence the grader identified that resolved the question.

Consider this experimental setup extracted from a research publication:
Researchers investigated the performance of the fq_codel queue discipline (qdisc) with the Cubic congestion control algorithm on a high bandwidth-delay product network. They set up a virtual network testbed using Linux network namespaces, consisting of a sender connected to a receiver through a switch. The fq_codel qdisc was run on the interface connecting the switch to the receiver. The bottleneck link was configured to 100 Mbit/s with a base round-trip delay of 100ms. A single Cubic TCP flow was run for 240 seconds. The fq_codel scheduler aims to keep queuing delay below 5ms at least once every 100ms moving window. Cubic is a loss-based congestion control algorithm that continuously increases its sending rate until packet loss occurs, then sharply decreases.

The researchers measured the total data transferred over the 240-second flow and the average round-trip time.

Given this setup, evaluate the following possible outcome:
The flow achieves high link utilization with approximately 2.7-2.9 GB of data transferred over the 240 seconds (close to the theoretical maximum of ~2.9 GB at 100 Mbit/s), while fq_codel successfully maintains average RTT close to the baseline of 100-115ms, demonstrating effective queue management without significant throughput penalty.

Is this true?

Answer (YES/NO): NO